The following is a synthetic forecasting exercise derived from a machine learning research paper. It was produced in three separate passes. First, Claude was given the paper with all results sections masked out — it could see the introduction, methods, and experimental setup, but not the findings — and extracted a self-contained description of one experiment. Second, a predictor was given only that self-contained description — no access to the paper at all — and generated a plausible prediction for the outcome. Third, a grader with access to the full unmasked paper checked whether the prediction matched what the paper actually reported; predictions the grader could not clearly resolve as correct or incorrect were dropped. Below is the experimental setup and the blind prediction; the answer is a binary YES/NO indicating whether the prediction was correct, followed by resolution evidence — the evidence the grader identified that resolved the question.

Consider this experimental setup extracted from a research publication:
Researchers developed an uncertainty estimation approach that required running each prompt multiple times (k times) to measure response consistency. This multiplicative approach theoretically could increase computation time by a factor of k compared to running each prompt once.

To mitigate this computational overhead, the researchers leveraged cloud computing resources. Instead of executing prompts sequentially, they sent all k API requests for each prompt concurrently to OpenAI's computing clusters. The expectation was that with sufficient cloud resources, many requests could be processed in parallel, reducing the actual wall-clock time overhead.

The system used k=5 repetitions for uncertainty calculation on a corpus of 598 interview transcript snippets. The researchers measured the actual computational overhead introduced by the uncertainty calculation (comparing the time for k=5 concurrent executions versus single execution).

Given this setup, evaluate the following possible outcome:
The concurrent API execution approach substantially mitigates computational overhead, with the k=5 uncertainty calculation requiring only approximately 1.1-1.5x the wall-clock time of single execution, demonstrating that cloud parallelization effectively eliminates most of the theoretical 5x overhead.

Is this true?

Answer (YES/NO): YES